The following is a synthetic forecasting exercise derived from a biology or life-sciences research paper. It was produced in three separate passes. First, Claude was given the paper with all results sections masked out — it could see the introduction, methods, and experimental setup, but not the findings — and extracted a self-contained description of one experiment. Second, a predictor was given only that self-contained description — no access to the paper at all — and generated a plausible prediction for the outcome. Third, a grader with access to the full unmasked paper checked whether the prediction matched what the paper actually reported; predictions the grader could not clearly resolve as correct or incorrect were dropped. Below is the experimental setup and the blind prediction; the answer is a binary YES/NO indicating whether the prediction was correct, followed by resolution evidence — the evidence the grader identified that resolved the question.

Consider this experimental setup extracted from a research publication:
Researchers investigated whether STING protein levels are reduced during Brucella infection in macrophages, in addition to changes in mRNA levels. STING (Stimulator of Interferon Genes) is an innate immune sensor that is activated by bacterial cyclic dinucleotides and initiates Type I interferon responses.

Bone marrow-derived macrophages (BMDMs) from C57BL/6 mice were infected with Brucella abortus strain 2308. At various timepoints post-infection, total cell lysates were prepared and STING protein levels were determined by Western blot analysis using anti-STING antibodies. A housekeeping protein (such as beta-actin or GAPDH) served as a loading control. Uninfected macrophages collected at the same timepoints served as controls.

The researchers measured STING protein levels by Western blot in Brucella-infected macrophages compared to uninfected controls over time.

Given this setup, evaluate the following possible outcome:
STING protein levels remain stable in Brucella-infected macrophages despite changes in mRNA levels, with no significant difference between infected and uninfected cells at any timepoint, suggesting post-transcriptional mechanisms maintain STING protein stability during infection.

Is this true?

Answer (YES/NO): NO